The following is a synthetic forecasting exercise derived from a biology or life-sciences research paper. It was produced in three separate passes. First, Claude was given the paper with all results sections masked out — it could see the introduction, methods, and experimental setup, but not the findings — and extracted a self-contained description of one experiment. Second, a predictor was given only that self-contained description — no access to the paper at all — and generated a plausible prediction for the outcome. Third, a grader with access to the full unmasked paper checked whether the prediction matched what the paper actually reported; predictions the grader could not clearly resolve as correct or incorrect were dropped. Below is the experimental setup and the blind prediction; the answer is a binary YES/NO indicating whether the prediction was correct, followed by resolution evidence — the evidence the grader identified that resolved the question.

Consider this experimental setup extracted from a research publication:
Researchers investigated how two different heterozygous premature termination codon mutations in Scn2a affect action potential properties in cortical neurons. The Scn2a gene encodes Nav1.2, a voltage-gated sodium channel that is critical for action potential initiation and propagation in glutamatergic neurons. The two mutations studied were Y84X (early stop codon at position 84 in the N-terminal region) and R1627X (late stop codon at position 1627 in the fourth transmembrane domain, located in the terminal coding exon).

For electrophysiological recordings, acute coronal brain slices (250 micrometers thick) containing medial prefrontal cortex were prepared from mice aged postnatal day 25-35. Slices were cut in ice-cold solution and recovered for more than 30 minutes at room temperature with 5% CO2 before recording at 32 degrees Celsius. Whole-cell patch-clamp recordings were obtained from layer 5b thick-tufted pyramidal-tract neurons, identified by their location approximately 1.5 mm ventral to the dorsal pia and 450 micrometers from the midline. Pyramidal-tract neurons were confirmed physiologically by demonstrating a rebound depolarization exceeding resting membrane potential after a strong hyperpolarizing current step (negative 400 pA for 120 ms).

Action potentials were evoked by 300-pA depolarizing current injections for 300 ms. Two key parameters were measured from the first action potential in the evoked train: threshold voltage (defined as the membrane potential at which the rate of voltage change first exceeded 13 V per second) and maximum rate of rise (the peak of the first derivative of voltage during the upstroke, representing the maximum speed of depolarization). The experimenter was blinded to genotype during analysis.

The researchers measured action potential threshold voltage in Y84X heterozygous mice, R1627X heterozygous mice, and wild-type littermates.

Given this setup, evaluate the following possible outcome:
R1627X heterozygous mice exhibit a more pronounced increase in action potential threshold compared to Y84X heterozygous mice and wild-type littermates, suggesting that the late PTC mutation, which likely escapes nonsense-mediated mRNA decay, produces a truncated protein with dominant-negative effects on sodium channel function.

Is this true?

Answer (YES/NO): NO